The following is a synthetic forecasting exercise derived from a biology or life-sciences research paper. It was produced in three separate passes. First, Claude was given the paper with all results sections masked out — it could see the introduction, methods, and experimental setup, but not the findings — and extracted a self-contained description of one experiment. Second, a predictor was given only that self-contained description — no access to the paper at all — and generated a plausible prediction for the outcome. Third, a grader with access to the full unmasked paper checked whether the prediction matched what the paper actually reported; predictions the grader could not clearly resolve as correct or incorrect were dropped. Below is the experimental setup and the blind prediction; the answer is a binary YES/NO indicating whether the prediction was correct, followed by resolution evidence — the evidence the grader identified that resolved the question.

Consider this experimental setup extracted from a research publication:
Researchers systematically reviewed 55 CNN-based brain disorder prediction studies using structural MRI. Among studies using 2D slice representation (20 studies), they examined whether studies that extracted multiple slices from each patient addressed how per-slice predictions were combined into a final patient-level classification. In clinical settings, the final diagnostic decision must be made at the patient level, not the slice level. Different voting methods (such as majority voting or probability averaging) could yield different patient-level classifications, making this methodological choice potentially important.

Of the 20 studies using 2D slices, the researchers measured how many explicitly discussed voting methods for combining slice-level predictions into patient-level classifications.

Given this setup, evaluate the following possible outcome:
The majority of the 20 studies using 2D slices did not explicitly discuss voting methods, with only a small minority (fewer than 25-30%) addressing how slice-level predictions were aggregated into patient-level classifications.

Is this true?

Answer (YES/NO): YES